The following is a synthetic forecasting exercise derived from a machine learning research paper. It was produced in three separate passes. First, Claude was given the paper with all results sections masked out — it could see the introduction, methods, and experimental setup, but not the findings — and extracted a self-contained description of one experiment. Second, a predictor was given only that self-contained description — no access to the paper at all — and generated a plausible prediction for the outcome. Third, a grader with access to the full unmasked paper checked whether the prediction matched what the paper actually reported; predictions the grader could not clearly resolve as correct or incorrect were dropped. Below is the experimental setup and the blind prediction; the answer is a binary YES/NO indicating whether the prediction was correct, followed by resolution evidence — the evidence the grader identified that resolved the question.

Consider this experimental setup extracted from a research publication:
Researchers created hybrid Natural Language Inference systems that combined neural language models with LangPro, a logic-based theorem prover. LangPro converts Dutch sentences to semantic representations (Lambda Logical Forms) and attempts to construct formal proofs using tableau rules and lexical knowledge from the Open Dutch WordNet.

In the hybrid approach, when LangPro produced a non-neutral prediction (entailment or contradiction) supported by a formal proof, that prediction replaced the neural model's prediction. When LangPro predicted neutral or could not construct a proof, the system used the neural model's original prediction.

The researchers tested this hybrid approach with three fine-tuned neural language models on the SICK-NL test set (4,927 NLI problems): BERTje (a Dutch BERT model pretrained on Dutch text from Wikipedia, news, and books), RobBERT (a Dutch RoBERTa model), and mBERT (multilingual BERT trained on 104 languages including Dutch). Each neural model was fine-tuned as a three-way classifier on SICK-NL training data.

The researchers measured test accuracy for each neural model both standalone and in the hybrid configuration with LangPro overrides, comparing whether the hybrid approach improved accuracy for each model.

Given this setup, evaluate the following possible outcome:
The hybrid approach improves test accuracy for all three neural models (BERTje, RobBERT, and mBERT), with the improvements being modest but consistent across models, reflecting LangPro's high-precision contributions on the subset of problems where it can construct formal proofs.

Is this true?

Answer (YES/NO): NO